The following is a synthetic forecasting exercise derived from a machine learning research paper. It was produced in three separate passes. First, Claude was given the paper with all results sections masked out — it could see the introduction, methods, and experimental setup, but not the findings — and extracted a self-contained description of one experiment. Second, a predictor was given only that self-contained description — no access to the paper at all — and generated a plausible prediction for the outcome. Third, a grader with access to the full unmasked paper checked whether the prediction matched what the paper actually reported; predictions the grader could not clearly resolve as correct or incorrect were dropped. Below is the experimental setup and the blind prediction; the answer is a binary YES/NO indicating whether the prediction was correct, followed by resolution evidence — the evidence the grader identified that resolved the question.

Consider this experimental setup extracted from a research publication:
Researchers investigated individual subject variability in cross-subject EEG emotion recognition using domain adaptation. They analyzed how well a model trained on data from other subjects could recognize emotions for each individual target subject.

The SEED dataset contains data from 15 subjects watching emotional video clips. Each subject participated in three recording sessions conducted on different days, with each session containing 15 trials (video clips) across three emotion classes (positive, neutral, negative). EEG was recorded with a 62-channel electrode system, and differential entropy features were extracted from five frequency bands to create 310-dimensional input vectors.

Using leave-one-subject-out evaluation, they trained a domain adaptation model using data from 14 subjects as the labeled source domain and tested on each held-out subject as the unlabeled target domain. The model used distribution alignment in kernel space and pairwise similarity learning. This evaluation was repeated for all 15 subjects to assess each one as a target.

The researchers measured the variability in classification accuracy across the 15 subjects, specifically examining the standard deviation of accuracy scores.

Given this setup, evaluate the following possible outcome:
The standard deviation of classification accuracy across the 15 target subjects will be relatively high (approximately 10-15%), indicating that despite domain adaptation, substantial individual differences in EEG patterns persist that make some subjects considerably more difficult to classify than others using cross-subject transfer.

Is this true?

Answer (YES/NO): NO